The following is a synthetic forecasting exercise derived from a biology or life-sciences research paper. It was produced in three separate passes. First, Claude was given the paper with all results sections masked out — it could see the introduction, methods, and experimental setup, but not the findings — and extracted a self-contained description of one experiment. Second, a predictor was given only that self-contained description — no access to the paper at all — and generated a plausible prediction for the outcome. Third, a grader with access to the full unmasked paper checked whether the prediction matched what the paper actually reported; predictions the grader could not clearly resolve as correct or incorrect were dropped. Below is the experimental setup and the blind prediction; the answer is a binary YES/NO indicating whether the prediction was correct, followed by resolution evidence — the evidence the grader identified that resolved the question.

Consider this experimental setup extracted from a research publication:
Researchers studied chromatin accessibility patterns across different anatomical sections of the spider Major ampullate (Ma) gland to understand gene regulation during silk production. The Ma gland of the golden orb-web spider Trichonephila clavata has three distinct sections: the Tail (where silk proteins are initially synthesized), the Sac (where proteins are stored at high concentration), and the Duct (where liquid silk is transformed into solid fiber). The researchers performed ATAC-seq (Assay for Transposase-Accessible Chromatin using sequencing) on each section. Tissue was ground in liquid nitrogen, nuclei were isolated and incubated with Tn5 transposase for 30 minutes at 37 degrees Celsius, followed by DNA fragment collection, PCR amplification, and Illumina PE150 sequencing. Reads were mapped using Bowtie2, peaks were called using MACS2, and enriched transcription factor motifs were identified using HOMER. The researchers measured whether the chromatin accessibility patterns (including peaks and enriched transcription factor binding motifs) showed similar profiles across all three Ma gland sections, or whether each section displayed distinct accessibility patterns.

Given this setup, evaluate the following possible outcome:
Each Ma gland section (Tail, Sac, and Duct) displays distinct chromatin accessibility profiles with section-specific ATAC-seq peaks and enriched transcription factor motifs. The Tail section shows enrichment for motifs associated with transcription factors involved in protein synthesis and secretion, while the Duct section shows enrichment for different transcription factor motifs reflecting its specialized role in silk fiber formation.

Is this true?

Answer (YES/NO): NO